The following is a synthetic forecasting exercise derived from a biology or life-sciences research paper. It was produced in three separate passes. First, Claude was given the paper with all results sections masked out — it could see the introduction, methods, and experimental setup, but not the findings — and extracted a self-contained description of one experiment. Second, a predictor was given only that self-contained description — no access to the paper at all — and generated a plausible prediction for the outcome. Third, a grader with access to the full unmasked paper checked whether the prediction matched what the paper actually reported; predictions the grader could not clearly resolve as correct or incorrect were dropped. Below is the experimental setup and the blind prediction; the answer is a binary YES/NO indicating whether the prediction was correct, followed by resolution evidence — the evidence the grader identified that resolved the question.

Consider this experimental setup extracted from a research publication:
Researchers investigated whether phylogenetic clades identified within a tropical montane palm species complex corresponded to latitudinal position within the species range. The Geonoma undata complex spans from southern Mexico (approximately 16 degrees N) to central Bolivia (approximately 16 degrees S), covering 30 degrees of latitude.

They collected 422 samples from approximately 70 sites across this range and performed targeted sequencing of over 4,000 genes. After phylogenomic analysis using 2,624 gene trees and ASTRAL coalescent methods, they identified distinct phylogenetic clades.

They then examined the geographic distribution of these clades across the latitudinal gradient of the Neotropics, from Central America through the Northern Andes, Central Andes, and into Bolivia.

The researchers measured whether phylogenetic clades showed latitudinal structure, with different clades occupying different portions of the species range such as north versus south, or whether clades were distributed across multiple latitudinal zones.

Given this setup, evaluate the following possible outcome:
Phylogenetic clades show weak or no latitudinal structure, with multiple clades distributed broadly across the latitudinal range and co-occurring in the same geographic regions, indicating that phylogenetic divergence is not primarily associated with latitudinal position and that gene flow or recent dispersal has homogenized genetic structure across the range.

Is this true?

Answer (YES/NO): NO